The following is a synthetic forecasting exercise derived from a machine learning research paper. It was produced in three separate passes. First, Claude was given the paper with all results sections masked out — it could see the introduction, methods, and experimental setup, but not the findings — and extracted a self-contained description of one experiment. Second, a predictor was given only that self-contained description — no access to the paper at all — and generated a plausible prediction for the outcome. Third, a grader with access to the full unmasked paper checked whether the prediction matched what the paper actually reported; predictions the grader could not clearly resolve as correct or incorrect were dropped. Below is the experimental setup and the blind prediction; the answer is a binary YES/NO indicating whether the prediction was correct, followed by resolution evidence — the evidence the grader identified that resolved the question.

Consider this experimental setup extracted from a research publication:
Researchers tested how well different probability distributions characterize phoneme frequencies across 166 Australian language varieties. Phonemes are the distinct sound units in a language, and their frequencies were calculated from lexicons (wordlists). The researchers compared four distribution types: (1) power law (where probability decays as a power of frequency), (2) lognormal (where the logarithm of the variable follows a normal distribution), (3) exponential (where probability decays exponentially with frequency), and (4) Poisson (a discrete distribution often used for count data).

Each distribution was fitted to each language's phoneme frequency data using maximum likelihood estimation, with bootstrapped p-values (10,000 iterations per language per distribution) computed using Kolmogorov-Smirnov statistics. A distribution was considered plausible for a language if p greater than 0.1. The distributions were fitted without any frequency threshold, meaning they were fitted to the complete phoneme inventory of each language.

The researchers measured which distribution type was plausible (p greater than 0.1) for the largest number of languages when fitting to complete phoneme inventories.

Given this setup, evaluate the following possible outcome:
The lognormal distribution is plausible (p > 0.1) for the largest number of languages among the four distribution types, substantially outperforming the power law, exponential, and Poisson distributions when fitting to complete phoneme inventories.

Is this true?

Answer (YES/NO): NO